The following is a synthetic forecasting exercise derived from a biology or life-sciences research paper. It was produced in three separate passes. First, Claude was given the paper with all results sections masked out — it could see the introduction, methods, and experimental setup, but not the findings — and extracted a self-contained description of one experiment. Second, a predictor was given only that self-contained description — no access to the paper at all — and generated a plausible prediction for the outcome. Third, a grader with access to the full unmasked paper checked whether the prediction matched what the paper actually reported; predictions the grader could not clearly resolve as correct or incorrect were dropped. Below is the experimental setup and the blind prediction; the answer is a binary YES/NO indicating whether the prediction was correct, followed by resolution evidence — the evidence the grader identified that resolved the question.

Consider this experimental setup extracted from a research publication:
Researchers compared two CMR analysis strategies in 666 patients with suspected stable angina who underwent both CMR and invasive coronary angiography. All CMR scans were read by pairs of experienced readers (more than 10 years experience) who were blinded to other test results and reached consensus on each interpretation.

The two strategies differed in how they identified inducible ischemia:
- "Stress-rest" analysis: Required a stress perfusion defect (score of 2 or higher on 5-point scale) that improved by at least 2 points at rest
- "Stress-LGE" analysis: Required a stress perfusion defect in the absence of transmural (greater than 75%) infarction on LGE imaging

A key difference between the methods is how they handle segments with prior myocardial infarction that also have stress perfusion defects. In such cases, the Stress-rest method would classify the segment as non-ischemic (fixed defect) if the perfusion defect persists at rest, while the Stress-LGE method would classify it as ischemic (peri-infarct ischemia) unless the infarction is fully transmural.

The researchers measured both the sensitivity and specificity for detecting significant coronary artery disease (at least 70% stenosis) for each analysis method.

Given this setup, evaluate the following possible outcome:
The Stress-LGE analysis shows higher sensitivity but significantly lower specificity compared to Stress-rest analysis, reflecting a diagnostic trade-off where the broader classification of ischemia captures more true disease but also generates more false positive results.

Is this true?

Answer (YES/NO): NO